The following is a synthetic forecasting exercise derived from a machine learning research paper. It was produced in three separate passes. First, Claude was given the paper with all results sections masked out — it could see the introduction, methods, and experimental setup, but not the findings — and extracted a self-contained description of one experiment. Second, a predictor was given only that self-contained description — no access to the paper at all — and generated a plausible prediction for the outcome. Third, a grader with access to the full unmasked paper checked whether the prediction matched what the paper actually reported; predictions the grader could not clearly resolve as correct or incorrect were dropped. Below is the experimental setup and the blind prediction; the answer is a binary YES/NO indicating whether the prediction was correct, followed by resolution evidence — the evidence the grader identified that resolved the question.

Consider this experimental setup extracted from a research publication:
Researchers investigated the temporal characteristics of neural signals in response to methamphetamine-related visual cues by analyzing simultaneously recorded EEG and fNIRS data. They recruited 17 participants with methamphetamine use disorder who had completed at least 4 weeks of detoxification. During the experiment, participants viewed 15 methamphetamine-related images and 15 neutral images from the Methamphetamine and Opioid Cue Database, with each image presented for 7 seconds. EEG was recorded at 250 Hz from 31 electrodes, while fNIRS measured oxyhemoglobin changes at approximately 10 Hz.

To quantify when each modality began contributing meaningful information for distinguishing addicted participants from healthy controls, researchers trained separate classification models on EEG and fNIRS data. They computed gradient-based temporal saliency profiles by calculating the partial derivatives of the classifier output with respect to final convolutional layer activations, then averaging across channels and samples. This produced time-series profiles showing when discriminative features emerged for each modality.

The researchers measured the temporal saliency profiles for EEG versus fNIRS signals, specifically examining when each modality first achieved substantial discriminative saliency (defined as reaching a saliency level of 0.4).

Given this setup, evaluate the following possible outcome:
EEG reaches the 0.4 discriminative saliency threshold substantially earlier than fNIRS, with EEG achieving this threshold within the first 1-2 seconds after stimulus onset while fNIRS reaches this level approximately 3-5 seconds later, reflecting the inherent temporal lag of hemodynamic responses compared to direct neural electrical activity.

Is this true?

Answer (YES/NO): NO